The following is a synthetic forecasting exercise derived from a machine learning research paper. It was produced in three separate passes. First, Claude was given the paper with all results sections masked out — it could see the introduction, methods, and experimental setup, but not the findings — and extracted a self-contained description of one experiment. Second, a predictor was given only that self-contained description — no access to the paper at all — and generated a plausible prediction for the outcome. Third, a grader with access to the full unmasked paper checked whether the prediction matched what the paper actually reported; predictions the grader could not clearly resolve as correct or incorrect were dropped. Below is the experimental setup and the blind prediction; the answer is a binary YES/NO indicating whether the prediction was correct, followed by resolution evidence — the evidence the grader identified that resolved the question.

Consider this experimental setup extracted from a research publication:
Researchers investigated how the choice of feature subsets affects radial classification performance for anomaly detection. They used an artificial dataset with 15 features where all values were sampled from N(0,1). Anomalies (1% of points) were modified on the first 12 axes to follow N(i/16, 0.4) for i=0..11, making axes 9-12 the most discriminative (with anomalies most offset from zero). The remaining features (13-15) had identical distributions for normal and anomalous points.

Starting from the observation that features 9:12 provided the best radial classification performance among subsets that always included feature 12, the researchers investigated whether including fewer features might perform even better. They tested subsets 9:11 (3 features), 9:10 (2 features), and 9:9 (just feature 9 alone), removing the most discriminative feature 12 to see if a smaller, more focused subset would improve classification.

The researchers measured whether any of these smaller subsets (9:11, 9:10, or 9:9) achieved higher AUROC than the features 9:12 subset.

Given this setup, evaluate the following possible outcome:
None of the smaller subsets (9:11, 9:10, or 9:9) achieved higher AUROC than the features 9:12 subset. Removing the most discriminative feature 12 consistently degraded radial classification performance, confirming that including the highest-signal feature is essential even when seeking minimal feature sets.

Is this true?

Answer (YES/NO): YES